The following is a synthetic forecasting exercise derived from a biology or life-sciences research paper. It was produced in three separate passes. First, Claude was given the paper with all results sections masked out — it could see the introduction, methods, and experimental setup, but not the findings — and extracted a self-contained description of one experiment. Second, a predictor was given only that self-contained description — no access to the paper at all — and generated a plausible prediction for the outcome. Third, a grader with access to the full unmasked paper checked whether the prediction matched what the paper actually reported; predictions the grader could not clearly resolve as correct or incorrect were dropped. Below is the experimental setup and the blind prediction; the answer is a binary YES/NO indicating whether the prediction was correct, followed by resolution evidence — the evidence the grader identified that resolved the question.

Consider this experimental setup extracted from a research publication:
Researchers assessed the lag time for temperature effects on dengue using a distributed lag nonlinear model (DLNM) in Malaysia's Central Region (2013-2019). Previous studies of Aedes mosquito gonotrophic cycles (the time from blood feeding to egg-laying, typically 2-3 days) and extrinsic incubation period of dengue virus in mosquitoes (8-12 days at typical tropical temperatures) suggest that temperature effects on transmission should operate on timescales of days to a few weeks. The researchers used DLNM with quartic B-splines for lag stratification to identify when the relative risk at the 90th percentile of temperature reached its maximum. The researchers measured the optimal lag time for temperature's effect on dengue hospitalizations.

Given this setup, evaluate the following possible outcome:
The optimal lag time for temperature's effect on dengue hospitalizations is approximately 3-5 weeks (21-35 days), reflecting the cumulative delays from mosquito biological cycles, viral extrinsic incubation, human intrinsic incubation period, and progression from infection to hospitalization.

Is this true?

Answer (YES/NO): NO